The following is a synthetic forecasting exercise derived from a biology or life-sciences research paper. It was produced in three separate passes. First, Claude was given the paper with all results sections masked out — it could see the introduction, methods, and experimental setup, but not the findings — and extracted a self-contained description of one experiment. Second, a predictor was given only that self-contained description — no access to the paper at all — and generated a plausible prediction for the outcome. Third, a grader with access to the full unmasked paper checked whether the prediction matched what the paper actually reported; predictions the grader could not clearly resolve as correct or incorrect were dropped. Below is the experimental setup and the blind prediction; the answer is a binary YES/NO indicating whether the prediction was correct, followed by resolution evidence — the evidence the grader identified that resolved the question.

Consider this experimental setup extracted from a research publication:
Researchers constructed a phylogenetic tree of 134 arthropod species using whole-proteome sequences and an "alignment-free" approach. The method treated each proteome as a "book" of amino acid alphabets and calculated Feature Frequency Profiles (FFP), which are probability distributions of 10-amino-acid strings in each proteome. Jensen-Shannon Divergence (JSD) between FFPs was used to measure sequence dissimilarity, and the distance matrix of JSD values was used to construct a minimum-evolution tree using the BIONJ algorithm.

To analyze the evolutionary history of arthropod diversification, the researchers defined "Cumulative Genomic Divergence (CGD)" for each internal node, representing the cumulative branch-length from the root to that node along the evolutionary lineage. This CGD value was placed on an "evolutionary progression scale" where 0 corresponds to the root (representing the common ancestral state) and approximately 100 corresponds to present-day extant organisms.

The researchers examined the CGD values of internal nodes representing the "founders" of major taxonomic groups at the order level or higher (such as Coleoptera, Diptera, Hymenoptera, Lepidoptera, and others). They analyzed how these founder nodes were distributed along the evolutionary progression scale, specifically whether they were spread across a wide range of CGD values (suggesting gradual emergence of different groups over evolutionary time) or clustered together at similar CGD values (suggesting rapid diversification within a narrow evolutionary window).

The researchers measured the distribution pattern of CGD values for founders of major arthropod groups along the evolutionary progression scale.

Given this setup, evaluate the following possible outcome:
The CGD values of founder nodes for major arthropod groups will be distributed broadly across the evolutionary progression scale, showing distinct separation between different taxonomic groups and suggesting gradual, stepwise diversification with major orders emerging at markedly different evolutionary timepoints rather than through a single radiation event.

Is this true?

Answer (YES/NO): NO